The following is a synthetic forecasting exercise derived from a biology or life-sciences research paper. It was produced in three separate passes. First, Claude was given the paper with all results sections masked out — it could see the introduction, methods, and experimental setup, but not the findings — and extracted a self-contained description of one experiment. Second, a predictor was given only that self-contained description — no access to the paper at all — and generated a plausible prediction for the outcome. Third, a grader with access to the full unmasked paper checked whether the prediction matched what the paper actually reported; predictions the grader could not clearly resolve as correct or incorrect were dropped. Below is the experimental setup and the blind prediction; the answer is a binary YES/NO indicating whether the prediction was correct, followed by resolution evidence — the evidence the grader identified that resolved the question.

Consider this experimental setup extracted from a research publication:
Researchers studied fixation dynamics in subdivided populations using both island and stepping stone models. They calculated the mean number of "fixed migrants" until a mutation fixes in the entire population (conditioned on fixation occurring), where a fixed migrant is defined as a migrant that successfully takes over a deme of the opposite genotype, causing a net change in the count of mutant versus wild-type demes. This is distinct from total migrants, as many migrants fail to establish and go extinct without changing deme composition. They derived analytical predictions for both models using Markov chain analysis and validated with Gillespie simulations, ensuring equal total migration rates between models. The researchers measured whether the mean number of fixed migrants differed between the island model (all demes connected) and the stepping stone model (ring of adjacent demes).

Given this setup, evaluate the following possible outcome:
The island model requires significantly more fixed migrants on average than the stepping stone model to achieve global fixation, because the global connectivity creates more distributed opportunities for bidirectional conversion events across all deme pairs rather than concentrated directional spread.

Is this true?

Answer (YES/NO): NO